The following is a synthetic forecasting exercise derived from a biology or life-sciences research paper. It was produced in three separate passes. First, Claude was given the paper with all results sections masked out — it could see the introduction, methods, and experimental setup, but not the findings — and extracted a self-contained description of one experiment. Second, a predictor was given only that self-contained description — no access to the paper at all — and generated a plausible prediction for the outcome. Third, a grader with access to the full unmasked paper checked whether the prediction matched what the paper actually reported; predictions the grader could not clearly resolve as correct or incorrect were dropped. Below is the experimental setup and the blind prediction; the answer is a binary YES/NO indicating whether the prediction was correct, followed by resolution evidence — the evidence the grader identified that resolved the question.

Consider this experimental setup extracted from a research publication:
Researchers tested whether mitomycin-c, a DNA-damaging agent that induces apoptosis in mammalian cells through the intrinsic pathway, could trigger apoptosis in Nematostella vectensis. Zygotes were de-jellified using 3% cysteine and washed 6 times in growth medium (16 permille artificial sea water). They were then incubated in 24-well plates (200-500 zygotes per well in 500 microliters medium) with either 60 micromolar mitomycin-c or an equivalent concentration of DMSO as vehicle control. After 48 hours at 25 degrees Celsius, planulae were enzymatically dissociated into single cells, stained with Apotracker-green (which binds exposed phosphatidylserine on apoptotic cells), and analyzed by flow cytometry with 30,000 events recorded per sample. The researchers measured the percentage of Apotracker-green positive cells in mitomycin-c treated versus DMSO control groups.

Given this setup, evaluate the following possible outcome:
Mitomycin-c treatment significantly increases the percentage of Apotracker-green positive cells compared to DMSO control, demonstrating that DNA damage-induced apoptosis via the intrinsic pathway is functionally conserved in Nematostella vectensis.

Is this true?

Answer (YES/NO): YES